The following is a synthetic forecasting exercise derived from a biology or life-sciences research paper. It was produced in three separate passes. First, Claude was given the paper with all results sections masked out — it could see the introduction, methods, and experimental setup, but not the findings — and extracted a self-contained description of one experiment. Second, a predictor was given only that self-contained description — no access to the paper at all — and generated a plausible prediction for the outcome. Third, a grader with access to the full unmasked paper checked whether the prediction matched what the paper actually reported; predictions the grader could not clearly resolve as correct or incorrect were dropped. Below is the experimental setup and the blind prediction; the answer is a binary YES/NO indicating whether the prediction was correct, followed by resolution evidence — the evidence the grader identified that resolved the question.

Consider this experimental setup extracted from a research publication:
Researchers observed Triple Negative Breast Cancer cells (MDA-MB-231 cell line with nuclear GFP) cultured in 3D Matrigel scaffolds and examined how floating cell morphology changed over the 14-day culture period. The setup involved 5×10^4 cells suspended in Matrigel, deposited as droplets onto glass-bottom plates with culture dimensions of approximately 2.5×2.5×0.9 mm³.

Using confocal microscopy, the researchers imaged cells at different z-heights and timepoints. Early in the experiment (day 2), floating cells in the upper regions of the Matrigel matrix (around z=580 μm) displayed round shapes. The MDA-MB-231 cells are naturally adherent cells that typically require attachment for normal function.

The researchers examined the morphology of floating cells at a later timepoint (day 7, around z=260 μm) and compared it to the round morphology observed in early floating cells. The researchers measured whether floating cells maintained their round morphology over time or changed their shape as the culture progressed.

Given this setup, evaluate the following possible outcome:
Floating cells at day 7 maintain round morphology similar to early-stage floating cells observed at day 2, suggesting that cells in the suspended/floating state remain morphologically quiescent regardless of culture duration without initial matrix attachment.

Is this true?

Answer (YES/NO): NO